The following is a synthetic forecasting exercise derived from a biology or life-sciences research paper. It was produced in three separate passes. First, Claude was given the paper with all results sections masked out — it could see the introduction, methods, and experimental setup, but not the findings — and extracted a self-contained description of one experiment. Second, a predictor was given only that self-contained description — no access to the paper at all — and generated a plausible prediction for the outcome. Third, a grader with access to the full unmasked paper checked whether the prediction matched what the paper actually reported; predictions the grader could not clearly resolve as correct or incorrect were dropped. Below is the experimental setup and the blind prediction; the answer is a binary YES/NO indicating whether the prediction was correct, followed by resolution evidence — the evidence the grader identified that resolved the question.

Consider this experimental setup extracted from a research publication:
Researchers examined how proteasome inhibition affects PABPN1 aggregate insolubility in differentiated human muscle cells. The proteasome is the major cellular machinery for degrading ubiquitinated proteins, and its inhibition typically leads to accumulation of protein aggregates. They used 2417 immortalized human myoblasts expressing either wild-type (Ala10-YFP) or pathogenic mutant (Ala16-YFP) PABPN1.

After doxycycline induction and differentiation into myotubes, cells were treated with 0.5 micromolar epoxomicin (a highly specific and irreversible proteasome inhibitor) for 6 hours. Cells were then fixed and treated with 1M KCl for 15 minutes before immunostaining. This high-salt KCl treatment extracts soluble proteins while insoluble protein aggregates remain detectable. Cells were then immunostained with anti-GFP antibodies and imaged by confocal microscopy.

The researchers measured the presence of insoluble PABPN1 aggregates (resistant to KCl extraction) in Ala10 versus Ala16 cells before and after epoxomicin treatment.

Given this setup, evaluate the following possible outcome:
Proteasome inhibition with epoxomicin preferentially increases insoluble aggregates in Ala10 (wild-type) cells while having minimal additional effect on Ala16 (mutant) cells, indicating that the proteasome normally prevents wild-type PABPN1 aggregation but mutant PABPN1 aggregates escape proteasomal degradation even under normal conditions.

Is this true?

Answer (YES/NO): YES